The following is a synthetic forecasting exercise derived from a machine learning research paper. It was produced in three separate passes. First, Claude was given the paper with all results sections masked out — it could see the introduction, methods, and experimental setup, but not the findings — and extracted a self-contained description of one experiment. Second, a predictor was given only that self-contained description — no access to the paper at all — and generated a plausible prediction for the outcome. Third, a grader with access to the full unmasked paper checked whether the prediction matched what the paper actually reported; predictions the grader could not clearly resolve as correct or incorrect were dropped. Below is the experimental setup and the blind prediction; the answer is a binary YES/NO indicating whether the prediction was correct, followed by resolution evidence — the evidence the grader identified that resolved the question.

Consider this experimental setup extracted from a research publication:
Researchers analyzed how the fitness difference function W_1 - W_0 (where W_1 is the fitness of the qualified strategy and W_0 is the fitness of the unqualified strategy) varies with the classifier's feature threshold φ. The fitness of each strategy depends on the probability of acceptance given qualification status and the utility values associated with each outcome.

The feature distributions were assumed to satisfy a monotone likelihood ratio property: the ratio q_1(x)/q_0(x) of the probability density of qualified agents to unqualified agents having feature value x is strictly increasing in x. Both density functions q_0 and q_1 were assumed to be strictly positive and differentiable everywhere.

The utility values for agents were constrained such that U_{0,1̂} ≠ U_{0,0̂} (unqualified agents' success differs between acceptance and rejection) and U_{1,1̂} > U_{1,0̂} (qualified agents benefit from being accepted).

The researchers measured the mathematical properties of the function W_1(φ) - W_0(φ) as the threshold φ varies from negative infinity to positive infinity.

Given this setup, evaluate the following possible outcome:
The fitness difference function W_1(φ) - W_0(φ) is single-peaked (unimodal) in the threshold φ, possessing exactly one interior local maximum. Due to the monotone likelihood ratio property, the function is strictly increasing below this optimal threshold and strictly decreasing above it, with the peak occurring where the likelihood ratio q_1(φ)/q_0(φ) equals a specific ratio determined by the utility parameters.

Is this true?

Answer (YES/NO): YES